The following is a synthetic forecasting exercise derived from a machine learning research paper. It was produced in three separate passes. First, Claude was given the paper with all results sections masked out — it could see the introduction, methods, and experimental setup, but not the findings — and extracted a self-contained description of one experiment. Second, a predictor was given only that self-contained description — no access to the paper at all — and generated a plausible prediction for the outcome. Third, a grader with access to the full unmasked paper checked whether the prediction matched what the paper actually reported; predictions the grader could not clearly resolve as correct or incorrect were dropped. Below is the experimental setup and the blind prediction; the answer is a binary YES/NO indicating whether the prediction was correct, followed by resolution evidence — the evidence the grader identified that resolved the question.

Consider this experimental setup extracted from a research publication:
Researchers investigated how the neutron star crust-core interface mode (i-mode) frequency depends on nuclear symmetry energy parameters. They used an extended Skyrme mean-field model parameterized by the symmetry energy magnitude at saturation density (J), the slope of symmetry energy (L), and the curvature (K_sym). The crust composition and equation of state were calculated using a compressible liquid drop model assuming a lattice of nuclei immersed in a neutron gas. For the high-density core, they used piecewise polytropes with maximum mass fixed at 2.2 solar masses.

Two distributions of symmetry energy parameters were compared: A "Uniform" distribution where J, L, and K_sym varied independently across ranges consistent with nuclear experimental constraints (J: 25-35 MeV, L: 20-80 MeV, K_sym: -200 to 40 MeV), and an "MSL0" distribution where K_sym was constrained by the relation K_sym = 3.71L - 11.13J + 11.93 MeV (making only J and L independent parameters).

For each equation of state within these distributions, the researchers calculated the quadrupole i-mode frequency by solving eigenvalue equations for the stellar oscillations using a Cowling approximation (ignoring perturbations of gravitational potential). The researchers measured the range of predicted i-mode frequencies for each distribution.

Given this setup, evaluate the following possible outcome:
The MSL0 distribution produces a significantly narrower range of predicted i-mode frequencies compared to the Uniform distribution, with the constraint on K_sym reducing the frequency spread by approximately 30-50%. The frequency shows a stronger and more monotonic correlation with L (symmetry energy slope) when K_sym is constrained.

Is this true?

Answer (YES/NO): NO